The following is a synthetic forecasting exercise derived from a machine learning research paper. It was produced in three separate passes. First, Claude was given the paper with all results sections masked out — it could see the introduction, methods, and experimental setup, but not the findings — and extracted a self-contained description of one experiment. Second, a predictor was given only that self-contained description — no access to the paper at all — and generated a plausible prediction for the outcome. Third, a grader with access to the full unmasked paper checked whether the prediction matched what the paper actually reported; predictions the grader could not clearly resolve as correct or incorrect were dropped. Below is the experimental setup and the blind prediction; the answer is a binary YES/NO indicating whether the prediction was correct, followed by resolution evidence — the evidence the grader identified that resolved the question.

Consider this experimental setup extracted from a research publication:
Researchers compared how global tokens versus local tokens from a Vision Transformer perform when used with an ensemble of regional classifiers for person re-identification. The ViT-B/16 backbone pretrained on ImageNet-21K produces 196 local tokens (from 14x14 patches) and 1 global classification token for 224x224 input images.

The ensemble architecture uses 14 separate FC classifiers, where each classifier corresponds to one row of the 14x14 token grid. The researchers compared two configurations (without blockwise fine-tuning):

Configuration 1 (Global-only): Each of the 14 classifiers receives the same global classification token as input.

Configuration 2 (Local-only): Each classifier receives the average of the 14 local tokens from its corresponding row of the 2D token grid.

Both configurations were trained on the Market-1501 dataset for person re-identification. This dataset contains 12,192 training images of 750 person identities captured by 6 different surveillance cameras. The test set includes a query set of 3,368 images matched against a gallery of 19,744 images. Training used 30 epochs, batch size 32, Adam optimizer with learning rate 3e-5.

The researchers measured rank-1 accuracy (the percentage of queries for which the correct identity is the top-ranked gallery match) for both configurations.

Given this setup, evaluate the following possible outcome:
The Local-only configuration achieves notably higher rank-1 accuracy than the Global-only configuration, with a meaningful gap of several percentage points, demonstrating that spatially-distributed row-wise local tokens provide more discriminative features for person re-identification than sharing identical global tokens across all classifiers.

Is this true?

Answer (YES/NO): NO